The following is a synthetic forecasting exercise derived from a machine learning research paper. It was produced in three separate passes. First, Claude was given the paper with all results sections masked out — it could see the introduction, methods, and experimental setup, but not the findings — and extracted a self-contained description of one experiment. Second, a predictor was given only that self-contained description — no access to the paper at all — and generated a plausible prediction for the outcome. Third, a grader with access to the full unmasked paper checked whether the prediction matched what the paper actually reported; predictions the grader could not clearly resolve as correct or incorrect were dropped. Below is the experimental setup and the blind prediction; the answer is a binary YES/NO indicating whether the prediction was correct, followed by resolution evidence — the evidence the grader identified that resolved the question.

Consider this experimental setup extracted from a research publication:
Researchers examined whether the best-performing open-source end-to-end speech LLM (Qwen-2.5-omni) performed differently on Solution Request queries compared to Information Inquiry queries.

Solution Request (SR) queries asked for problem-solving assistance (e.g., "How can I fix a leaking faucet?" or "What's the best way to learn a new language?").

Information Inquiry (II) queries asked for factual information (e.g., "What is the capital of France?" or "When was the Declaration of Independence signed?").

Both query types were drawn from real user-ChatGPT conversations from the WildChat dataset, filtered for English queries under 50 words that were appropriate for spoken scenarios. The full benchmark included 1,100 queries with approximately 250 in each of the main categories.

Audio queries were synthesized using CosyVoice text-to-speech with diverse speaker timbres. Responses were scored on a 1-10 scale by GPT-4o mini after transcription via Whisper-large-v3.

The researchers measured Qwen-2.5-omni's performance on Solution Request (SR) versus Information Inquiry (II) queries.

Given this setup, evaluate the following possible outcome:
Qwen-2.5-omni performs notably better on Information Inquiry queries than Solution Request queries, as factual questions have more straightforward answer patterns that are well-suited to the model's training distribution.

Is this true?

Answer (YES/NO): NO